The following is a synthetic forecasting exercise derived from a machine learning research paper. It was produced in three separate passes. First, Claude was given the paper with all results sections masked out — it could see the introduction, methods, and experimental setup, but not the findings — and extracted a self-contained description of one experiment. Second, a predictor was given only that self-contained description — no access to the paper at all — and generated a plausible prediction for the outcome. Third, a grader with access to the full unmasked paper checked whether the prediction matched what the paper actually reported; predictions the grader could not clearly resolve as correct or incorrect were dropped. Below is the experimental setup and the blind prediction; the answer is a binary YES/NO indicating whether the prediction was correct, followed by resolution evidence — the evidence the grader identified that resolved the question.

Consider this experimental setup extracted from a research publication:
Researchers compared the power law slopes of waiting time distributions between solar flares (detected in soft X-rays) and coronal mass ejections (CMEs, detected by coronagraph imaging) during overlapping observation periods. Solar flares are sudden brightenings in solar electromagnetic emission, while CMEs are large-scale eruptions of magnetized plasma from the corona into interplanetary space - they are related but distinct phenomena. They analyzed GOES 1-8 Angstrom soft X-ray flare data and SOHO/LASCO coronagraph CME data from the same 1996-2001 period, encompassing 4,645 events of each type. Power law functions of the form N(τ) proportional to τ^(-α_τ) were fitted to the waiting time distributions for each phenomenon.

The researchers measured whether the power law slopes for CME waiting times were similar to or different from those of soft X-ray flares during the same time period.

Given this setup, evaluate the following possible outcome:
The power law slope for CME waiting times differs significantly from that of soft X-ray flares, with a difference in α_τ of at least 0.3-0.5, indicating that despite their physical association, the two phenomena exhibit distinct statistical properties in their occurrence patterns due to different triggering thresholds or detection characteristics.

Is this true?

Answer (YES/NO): NO